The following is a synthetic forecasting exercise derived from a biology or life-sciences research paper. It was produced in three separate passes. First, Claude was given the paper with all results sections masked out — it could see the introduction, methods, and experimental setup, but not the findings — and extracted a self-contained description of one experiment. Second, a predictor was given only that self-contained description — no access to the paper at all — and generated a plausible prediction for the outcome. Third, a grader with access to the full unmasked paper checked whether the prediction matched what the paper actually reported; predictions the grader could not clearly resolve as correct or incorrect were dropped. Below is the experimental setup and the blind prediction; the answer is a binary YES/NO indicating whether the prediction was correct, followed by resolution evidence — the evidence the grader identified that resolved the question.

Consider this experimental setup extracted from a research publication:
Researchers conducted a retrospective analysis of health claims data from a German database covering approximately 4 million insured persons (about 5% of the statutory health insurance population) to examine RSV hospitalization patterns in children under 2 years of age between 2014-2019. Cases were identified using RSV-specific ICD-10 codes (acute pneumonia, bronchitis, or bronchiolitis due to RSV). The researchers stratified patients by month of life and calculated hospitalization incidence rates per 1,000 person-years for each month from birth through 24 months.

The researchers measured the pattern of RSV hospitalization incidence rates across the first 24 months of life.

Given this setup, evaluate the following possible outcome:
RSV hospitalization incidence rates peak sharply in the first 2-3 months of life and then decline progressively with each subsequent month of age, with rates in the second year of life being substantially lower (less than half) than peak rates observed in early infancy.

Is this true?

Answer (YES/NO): YES